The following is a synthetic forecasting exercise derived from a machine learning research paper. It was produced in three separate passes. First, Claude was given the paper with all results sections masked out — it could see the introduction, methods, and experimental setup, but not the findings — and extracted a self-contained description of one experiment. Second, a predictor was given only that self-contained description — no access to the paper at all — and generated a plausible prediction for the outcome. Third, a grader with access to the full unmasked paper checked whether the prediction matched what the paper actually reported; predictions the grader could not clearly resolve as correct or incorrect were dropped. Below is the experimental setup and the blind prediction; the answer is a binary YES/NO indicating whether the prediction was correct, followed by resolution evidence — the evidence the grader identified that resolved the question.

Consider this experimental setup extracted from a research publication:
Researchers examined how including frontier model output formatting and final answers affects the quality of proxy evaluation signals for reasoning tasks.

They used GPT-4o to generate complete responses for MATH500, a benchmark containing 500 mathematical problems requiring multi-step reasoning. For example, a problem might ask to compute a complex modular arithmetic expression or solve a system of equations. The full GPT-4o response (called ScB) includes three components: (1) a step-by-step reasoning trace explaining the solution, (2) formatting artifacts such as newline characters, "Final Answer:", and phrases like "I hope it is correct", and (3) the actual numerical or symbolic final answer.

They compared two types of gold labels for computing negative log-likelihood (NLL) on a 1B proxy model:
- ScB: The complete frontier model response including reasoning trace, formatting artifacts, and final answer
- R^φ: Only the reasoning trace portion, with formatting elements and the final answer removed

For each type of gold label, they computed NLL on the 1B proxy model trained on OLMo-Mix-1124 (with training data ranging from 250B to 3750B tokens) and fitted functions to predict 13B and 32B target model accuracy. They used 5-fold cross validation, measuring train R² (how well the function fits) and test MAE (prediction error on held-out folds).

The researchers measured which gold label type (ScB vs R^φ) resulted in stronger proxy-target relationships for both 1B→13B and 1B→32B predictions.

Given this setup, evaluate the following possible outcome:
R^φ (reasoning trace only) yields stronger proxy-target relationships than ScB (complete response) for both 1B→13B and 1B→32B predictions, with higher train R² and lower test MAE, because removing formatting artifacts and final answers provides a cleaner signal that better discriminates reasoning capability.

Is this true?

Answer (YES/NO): YES